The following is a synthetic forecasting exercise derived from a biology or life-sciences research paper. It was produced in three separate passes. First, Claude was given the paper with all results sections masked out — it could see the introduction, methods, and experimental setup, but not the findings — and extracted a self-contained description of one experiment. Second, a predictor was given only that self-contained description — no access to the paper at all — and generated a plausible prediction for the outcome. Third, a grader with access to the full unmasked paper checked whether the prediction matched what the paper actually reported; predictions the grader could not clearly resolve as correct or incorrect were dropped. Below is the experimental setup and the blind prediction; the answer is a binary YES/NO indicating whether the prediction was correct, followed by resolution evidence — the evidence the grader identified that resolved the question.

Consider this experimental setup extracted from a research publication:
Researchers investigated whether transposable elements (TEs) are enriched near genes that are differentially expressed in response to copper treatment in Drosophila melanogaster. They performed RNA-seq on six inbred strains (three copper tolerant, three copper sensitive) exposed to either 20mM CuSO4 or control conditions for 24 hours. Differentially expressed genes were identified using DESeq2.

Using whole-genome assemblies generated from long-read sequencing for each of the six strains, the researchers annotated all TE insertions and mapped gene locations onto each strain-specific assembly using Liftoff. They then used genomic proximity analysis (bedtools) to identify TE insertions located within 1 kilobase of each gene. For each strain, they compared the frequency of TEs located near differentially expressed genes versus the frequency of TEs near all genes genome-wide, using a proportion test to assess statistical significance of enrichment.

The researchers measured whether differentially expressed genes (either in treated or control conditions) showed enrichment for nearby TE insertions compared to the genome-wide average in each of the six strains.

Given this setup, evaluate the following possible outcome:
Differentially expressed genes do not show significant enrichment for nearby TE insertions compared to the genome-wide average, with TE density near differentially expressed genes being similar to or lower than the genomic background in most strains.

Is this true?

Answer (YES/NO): YES